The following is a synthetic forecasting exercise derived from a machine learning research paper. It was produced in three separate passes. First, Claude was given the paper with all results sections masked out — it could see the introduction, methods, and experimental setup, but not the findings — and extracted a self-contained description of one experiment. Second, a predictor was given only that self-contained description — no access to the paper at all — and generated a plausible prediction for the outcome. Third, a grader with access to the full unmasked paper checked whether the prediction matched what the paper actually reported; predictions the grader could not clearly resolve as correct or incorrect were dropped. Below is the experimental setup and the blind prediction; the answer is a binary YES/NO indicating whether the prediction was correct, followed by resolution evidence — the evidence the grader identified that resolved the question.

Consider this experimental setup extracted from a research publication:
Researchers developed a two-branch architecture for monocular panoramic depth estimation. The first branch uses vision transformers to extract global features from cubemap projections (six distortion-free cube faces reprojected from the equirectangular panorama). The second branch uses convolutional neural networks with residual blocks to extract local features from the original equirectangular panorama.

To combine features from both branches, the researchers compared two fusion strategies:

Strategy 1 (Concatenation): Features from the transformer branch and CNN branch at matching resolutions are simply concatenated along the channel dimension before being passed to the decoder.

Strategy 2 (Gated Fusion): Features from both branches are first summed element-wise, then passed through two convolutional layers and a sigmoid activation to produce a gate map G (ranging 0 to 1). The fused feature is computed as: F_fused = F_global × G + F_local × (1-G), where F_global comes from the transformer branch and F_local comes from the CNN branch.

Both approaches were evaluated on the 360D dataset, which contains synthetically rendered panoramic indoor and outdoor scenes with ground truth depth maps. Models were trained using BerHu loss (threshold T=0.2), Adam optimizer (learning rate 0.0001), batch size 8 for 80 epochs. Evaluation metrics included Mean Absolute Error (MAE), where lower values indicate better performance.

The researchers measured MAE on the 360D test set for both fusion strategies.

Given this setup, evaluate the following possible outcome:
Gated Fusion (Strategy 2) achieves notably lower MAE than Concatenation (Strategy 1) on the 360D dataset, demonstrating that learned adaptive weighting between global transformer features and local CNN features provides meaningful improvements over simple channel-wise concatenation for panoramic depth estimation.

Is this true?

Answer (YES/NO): YES